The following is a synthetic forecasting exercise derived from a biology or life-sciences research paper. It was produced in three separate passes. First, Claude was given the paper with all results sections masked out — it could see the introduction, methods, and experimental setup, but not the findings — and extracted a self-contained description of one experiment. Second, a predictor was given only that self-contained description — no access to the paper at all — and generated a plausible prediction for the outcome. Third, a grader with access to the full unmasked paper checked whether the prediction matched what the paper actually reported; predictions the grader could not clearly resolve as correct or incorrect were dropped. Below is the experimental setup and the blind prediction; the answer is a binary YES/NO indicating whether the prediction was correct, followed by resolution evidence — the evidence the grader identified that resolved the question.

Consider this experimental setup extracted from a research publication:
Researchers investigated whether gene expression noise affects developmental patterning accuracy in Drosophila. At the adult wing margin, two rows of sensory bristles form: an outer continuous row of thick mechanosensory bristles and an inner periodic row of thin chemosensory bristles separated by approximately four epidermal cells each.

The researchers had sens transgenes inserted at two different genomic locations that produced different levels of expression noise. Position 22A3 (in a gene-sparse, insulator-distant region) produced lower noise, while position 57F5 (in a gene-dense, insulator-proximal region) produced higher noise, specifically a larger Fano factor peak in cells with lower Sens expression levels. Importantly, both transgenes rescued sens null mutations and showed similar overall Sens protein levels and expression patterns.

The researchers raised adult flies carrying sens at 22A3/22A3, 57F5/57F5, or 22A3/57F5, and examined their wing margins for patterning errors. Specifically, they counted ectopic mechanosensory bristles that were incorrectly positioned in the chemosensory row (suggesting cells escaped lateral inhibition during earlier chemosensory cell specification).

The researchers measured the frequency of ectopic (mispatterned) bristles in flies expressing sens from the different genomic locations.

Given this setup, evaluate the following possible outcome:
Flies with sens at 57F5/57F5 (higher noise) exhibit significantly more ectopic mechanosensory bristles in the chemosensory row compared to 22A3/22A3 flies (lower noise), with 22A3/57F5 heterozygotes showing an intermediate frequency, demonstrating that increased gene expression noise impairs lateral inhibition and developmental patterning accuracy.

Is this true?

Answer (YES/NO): NO